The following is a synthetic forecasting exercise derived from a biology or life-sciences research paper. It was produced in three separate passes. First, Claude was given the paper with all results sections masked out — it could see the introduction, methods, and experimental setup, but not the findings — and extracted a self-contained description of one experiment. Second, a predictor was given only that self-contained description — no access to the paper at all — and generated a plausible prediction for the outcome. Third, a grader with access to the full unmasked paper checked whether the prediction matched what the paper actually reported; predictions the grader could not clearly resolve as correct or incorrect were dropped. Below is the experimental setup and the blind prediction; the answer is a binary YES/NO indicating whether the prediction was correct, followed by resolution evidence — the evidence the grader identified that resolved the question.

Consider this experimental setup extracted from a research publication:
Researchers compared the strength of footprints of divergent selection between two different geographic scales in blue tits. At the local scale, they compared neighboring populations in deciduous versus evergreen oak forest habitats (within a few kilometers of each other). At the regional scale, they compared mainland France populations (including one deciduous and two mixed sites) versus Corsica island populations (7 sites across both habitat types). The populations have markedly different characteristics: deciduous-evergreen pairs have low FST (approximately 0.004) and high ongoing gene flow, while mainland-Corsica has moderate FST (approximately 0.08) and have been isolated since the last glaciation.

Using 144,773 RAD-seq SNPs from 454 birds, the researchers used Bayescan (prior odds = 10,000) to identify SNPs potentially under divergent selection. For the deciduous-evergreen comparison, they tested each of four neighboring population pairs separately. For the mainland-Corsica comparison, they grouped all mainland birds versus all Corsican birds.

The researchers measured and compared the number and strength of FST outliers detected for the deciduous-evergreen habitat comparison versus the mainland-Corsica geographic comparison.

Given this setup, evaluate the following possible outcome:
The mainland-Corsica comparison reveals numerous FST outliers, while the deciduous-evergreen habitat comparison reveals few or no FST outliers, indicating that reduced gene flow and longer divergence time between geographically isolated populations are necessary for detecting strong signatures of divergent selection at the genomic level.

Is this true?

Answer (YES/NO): YES